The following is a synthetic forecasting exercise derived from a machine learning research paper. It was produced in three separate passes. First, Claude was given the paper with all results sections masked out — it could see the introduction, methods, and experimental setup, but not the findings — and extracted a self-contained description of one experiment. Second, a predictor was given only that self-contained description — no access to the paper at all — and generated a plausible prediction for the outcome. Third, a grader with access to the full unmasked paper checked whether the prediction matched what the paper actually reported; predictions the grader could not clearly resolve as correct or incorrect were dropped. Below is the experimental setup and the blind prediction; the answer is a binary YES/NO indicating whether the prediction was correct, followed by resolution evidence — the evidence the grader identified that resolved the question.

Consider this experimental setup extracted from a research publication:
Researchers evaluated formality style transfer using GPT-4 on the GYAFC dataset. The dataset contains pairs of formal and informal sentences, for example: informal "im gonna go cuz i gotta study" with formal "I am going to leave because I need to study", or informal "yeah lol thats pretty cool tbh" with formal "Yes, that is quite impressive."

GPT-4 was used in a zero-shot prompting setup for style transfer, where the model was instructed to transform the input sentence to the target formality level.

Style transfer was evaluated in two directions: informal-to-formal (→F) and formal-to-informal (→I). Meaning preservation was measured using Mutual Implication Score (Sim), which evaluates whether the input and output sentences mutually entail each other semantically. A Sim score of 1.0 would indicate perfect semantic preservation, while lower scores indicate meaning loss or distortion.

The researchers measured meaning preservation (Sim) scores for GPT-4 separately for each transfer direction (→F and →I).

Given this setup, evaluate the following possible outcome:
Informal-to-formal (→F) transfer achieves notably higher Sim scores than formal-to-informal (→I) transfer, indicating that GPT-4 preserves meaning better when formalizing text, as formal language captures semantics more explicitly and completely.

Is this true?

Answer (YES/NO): NO